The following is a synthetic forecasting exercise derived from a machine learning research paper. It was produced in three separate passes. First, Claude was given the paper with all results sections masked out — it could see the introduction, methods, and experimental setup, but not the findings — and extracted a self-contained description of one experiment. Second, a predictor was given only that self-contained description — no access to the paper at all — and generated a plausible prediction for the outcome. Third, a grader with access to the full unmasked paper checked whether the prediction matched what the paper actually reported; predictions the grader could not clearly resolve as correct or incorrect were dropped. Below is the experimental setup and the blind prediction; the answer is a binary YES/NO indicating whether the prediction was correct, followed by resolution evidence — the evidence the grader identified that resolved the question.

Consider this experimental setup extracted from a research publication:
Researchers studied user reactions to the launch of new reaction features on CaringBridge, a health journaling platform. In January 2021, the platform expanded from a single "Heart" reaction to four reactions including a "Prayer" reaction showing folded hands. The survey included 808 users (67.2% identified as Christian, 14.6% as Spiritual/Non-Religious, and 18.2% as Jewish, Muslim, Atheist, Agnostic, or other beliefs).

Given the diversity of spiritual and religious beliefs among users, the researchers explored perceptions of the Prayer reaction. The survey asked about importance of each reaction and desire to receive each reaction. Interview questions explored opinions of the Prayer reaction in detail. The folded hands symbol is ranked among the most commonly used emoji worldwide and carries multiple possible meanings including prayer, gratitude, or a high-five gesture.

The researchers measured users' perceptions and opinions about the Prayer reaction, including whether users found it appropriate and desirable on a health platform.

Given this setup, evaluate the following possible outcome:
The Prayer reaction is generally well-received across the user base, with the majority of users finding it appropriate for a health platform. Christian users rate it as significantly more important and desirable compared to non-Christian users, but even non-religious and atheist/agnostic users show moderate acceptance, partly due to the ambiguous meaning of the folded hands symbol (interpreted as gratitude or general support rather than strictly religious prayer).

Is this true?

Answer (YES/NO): NO